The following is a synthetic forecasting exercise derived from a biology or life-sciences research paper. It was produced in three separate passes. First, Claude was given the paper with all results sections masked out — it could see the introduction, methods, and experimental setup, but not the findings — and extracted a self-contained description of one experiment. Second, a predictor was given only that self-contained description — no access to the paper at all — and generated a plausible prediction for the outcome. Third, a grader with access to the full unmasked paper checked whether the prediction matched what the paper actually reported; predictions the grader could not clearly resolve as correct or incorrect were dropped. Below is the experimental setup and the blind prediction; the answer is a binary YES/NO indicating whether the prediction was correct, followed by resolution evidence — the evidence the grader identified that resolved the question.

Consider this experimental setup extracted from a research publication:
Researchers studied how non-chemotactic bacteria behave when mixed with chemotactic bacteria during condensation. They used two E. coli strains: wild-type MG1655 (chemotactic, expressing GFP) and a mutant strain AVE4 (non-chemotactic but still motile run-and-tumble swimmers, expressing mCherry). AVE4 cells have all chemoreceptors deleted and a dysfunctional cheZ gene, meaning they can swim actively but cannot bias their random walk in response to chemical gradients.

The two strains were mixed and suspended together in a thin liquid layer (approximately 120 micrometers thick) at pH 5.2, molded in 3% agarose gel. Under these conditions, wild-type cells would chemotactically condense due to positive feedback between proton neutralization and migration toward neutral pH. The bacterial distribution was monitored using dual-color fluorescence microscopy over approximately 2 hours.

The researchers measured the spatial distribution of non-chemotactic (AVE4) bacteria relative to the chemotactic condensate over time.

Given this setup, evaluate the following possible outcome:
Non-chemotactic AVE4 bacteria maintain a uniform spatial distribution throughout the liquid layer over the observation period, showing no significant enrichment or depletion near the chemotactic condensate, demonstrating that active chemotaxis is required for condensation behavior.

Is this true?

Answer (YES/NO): NO